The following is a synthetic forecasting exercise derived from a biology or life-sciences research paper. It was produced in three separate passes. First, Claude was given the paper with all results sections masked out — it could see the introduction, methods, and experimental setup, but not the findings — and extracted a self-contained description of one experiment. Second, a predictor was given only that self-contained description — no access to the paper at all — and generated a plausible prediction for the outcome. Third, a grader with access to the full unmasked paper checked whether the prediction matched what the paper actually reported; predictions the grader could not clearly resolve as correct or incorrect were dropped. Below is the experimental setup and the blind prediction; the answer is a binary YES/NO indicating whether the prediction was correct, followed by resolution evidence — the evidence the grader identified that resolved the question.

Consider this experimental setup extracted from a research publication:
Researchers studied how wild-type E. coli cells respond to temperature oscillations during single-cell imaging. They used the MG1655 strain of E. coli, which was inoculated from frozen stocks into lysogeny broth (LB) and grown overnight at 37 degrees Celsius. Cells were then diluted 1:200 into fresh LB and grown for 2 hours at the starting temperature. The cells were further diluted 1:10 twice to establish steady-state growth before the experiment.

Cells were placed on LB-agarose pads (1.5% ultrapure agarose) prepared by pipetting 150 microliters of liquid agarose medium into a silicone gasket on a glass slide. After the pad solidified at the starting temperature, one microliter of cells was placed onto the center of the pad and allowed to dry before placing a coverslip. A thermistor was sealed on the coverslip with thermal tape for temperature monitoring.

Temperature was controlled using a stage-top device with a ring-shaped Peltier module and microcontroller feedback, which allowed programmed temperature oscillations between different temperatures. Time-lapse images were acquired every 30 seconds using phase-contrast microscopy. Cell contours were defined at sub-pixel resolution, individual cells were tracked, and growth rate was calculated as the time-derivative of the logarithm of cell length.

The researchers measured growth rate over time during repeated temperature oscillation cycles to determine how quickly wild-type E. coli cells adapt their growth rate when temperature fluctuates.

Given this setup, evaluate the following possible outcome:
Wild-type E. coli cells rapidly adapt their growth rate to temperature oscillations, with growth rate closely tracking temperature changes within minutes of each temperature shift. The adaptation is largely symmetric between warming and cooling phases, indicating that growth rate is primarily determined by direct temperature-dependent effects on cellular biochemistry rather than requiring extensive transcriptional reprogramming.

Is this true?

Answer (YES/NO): NO